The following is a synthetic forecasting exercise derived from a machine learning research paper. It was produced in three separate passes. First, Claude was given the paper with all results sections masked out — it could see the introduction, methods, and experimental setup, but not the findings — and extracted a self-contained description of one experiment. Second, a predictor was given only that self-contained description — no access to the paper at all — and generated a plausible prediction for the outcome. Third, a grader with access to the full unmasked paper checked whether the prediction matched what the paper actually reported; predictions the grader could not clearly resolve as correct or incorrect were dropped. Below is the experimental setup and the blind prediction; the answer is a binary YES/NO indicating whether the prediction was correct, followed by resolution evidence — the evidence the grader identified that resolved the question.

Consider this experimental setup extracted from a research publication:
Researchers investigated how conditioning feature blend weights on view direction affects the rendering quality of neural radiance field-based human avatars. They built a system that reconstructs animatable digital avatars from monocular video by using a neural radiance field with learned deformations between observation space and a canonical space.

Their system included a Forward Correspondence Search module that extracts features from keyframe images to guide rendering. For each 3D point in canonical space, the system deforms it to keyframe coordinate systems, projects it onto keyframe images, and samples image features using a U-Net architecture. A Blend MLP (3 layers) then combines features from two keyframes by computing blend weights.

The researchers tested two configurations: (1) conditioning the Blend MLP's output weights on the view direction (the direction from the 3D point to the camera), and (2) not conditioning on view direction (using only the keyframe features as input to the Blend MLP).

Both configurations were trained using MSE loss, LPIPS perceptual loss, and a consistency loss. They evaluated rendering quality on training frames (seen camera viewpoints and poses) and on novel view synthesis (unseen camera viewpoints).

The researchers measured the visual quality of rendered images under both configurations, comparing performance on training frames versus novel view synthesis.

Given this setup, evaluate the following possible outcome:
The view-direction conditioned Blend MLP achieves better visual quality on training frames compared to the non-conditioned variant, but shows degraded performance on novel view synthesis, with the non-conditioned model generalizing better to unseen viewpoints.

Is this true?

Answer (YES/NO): YES